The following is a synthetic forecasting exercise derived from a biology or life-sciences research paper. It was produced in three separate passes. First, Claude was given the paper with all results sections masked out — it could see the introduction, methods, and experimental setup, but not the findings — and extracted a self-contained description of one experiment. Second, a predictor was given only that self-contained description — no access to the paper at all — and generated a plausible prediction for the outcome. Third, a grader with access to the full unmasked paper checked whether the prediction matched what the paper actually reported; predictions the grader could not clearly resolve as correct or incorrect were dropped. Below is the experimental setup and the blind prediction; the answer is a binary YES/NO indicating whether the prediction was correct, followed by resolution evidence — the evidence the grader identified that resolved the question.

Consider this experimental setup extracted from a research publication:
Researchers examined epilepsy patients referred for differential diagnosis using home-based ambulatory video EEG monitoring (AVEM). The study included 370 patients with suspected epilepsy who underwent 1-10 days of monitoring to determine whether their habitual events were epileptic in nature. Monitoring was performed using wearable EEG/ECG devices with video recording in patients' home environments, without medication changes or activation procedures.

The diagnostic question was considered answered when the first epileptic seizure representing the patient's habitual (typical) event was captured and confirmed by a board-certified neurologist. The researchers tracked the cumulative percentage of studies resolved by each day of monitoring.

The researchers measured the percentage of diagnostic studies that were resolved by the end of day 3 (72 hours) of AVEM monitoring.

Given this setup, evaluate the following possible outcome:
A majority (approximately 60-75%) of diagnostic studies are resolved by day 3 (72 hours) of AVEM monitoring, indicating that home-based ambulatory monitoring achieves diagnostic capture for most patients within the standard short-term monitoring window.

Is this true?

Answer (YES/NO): NO